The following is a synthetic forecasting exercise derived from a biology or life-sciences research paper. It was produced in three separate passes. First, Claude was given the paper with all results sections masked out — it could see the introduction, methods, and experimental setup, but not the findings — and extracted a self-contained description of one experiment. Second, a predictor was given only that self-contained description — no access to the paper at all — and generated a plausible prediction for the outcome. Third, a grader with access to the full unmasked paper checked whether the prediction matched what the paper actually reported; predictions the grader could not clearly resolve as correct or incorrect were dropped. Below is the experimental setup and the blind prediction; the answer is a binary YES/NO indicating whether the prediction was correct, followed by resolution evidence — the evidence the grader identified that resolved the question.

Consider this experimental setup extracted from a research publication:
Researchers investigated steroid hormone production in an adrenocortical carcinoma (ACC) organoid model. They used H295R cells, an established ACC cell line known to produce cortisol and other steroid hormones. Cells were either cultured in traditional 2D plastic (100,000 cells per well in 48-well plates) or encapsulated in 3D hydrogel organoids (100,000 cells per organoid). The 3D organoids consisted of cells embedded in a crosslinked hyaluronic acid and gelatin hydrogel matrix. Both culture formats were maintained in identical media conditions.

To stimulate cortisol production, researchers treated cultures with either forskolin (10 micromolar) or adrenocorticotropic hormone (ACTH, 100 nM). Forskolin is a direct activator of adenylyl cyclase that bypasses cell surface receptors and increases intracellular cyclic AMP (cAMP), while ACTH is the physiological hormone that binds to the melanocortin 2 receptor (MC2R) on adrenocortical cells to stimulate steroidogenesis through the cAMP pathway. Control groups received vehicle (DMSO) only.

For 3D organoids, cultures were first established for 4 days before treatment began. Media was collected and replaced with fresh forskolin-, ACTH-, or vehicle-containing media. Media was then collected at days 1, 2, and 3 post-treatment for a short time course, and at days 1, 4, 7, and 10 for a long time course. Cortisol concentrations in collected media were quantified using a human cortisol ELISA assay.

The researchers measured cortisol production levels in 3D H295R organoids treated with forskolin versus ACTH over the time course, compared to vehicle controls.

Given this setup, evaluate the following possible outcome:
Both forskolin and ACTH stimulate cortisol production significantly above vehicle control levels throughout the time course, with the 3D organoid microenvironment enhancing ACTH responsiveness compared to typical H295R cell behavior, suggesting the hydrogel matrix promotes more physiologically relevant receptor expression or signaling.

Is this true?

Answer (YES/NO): NO